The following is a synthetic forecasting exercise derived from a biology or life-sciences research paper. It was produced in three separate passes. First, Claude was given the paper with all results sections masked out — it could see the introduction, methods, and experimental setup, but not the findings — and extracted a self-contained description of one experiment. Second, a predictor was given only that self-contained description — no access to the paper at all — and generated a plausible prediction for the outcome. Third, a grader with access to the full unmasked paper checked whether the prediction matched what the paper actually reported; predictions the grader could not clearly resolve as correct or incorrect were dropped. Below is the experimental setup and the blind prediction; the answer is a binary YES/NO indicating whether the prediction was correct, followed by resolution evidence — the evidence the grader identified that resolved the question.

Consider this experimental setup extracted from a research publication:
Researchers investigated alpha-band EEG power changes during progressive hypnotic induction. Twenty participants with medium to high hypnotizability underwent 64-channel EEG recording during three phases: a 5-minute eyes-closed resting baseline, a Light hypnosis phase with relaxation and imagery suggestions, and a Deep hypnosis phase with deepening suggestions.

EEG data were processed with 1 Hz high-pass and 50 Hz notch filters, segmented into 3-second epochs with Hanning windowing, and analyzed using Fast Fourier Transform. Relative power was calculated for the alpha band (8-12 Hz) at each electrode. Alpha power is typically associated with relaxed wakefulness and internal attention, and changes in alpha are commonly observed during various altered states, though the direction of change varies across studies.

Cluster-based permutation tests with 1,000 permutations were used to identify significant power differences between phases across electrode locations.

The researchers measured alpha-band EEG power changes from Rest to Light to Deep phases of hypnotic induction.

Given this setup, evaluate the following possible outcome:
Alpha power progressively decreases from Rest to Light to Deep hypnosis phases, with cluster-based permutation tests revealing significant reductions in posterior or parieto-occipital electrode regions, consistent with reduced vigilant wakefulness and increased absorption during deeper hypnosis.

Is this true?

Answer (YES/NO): NO